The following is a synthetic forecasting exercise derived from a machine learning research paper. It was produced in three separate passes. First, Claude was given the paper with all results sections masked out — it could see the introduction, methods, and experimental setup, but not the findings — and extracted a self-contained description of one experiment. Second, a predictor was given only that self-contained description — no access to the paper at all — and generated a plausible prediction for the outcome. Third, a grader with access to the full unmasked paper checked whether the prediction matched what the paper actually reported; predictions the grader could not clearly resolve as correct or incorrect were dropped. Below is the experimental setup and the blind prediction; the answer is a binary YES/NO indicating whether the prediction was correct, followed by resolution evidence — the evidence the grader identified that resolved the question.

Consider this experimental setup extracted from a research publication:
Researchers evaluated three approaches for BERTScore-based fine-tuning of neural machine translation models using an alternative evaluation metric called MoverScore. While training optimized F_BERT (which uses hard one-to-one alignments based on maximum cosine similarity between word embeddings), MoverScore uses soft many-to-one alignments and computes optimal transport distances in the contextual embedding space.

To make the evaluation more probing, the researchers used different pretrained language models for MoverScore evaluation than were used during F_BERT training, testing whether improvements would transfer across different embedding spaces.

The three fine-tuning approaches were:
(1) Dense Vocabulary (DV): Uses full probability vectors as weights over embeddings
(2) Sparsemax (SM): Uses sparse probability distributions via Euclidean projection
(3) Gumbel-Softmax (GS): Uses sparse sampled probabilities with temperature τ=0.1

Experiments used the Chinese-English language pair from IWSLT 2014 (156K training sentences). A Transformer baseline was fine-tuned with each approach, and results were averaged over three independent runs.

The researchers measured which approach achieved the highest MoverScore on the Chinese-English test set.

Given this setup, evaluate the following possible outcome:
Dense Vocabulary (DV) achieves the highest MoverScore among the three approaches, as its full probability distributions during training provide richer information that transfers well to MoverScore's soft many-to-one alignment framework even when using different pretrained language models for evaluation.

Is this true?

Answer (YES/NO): YES